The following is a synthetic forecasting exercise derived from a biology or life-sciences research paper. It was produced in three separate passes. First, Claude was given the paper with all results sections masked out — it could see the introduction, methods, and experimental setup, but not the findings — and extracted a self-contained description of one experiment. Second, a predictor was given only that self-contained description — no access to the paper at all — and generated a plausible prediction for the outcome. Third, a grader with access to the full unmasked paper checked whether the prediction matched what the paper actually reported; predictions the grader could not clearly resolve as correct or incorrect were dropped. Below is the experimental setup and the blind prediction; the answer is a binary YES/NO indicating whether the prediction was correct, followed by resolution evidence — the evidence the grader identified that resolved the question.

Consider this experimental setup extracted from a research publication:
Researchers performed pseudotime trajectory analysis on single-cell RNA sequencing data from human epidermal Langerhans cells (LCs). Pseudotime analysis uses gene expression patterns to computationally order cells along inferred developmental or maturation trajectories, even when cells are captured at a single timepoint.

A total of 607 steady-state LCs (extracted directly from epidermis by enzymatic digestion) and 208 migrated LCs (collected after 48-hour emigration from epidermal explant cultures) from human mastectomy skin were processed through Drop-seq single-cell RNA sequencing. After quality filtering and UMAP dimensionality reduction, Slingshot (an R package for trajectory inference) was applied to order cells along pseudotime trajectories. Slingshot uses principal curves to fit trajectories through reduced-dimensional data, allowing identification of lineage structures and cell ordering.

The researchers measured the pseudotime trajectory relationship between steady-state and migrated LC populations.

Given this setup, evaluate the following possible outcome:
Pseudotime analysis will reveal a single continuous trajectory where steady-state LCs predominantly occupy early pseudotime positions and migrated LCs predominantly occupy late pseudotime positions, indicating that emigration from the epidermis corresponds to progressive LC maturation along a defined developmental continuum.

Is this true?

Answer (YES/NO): YES